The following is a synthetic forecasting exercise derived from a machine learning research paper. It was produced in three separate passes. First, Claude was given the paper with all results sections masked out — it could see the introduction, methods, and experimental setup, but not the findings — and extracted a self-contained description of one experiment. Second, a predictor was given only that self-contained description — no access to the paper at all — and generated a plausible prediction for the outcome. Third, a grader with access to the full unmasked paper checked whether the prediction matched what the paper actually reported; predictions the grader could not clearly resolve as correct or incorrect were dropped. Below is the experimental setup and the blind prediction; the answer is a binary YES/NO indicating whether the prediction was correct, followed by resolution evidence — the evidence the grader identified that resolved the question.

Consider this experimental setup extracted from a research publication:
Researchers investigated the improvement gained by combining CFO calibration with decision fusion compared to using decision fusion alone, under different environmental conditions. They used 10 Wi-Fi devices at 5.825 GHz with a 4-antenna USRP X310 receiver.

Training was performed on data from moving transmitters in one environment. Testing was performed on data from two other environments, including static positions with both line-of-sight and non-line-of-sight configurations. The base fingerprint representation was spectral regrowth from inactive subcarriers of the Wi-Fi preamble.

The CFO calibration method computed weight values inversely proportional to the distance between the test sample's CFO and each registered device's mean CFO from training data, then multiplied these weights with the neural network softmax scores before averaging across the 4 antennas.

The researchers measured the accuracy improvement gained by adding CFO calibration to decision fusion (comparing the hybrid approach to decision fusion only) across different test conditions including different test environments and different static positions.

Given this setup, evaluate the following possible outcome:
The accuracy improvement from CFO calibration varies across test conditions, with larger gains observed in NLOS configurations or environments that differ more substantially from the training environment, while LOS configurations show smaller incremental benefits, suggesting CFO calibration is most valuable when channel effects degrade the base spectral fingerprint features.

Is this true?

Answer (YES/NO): NO